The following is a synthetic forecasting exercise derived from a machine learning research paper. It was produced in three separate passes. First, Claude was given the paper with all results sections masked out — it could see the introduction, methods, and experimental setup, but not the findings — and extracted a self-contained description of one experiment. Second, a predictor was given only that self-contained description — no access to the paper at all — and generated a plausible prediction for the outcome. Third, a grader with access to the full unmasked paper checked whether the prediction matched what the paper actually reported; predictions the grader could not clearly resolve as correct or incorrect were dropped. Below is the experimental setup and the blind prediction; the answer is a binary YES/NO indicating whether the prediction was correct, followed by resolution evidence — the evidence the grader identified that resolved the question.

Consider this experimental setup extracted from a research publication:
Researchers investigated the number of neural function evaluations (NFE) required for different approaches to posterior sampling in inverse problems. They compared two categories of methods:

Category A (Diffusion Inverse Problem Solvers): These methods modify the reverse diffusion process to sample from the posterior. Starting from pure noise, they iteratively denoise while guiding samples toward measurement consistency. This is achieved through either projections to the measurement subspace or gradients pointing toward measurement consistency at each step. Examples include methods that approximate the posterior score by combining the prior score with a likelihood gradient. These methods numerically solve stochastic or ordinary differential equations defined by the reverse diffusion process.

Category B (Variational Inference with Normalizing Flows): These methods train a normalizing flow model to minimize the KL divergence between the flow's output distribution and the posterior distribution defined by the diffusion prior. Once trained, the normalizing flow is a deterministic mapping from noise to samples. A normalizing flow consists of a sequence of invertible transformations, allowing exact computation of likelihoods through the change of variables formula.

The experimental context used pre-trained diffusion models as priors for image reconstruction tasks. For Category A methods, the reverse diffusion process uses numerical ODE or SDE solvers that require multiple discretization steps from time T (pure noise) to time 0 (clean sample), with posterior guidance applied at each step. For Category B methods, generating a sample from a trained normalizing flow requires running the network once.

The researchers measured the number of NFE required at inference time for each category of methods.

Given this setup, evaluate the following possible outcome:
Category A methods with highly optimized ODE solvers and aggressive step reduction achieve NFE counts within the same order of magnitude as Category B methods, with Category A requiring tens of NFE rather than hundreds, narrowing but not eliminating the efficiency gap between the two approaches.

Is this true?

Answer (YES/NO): NO